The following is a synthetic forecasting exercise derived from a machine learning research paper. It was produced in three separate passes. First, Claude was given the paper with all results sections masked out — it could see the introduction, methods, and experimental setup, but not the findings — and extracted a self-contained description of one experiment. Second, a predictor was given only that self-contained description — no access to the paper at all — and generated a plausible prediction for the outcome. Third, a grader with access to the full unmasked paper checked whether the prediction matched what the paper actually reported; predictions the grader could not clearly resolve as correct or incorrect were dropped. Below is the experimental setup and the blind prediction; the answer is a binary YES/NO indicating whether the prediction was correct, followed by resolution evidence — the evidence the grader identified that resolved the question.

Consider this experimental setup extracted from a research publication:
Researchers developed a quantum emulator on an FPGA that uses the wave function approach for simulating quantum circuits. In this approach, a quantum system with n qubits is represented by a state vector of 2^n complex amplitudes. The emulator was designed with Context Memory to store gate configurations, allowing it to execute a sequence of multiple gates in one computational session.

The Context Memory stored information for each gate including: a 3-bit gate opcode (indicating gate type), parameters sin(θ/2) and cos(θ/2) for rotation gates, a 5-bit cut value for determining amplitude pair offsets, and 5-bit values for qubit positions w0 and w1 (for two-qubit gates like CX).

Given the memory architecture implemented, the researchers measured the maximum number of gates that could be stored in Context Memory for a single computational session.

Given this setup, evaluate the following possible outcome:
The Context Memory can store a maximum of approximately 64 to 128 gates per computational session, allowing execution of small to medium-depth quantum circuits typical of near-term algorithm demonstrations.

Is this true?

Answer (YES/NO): NO